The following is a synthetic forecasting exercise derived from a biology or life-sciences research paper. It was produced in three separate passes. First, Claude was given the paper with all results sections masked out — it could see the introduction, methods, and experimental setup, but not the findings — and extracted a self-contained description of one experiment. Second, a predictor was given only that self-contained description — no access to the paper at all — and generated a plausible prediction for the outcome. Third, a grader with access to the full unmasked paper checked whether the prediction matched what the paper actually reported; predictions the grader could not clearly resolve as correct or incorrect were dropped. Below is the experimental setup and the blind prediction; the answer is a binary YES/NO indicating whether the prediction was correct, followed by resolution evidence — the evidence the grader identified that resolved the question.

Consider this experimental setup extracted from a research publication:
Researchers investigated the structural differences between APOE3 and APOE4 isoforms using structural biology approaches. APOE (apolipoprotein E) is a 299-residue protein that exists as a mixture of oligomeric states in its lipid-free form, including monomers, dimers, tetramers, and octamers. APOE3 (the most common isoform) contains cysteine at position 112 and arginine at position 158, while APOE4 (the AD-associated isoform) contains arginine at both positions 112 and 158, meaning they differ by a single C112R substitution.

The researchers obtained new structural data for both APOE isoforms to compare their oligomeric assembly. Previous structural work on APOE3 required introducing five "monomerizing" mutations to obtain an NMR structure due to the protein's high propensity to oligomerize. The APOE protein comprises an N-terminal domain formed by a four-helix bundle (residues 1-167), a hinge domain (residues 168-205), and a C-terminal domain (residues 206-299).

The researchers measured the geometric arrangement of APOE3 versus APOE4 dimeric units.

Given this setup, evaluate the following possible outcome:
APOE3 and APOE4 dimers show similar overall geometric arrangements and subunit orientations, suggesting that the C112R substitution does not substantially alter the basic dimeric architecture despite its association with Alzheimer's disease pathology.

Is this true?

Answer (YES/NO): NO